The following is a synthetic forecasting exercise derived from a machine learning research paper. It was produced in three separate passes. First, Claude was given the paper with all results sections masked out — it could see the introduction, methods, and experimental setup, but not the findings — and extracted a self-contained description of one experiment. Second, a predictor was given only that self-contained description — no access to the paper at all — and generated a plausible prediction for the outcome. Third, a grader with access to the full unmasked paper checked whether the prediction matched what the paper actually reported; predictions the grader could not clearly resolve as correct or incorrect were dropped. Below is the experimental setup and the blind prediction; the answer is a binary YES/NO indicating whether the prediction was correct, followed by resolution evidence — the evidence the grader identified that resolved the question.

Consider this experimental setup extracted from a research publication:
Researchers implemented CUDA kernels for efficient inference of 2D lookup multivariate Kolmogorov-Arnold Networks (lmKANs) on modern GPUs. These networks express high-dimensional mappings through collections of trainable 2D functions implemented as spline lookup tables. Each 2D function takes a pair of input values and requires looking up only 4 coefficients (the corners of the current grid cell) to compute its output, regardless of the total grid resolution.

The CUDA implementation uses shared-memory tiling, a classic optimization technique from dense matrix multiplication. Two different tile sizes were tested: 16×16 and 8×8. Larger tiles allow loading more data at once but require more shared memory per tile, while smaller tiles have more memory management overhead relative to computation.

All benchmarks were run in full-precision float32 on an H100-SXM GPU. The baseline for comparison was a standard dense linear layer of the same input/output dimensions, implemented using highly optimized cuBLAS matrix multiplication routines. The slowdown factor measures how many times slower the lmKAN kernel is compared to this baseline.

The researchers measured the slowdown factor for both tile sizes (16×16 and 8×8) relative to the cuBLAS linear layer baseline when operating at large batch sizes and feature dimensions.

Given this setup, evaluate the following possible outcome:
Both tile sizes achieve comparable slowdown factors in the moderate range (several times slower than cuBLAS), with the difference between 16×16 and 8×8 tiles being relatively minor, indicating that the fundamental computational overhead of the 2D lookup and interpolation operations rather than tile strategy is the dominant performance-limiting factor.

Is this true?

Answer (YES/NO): YES